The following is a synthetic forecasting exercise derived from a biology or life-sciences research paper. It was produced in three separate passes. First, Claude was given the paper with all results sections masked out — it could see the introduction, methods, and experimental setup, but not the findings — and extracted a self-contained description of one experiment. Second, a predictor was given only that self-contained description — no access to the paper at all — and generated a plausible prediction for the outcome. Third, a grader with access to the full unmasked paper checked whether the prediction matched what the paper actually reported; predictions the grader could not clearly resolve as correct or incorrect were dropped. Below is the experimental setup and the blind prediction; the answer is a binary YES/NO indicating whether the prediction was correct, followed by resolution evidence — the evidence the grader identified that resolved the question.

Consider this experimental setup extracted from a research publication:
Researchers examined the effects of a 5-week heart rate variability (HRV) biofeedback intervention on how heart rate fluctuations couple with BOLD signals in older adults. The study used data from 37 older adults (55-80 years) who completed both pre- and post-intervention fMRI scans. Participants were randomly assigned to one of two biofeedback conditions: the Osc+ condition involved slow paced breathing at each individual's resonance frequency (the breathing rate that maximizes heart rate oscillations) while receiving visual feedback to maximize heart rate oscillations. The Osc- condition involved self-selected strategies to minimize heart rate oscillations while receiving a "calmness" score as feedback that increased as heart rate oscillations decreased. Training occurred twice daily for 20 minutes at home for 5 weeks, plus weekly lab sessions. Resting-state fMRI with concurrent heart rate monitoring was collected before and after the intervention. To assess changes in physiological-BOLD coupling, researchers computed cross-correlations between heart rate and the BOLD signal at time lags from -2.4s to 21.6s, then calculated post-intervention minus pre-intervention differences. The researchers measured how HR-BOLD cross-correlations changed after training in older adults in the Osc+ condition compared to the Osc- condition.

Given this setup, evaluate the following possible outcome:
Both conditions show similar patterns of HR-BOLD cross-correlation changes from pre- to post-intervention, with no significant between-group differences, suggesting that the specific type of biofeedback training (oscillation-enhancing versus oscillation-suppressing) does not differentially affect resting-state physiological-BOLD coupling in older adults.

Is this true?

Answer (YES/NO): NO